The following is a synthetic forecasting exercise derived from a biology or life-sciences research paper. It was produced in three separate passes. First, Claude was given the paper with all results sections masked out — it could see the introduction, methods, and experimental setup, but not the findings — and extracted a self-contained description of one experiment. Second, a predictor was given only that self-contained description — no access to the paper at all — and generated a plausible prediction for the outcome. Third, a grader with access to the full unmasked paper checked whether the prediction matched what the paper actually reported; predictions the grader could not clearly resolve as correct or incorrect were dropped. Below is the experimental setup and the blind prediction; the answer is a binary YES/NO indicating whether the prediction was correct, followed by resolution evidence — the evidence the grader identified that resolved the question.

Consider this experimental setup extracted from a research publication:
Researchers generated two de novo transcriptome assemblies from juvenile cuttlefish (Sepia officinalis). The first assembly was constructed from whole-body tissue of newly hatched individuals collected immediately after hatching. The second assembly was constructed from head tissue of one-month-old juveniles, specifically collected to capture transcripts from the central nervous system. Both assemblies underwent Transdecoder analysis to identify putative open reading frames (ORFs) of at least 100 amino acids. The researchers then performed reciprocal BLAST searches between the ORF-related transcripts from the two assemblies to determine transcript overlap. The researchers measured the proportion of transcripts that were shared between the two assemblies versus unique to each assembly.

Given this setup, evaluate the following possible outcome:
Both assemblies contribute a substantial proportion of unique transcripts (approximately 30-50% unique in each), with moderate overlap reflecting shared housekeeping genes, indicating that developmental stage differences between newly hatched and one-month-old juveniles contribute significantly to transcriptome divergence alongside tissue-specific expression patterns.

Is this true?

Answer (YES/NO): YES